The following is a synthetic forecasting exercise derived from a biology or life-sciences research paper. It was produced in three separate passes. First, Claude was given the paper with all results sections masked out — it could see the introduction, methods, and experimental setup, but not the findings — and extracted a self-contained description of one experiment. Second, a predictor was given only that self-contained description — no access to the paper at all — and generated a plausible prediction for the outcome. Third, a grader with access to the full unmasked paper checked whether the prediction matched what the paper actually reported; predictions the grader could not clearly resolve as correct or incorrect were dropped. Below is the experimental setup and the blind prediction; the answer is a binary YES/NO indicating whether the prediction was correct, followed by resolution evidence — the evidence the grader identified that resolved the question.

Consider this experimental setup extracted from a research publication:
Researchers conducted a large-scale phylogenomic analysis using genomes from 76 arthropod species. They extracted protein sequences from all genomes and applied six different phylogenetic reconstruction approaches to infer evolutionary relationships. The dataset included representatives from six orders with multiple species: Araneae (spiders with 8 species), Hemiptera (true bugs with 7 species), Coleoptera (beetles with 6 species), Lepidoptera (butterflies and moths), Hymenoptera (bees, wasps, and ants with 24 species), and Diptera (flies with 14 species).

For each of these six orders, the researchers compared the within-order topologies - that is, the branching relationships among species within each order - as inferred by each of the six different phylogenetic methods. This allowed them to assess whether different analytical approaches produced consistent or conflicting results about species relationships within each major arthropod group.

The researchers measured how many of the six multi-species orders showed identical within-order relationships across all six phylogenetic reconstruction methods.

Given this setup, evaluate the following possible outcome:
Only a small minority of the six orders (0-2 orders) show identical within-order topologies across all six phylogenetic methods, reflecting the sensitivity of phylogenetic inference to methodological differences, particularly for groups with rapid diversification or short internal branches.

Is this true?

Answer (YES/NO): NO